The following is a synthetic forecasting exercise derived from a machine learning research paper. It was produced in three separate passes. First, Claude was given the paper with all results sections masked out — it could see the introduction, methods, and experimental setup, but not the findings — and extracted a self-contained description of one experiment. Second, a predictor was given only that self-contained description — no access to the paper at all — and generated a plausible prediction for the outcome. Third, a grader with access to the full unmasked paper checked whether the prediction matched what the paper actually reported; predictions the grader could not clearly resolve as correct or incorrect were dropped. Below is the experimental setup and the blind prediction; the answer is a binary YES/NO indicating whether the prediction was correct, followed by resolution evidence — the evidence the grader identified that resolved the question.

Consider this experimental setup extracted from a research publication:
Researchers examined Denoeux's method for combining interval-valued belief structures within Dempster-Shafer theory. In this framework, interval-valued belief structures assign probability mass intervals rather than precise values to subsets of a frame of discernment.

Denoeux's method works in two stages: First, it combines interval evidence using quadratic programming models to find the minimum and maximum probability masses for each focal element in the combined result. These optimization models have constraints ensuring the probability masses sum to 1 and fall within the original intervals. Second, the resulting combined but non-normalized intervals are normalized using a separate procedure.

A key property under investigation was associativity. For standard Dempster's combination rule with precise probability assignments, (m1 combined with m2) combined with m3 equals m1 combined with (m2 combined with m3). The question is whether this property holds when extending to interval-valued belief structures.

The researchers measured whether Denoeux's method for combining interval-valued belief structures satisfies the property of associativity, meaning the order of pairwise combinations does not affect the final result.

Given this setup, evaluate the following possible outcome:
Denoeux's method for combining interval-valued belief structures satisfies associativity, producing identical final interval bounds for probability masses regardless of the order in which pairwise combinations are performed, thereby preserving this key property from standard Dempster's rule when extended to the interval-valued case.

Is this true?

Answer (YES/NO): NO